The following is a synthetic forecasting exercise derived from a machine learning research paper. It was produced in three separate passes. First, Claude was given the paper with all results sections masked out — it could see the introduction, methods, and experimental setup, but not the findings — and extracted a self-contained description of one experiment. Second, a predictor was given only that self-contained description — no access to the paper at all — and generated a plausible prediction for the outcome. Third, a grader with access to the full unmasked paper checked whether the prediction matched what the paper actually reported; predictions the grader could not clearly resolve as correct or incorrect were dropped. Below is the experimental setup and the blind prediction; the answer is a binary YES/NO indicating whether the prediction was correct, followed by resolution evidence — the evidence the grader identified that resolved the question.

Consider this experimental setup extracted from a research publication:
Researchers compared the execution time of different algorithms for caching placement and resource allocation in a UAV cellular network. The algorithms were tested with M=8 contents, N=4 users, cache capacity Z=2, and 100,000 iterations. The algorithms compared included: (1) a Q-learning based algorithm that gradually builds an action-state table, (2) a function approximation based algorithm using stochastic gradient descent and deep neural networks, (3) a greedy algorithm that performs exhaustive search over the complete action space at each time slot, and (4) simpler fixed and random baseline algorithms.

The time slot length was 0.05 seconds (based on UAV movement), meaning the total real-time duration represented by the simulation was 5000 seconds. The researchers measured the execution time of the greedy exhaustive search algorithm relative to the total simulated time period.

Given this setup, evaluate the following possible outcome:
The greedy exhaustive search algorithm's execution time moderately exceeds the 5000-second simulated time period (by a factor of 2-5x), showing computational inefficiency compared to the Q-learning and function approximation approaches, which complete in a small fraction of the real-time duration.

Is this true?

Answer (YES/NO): NO